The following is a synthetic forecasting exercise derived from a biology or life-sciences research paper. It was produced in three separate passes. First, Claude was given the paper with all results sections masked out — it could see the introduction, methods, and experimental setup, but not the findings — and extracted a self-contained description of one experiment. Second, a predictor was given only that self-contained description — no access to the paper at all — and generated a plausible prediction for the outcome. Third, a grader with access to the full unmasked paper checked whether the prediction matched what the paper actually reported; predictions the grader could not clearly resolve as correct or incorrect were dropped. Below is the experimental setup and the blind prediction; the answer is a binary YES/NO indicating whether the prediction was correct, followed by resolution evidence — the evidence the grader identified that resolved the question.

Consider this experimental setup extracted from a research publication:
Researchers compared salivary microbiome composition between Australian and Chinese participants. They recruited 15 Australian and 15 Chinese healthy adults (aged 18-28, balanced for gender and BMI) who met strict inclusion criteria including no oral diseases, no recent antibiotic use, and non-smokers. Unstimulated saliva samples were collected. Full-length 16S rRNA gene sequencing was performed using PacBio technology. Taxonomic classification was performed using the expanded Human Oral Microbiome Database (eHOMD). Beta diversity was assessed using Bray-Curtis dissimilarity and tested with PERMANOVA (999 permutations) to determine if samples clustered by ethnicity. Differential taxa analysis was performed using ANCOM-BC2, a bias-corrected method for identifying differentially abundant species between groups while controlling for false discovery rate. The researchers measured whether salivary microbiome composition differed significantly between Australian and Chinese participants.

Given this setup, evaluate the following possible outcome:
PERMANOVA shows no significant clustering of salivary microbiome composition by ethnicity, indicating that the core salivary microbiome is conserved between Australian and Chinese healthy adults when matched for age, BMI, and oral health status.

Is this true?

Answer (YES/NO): NO